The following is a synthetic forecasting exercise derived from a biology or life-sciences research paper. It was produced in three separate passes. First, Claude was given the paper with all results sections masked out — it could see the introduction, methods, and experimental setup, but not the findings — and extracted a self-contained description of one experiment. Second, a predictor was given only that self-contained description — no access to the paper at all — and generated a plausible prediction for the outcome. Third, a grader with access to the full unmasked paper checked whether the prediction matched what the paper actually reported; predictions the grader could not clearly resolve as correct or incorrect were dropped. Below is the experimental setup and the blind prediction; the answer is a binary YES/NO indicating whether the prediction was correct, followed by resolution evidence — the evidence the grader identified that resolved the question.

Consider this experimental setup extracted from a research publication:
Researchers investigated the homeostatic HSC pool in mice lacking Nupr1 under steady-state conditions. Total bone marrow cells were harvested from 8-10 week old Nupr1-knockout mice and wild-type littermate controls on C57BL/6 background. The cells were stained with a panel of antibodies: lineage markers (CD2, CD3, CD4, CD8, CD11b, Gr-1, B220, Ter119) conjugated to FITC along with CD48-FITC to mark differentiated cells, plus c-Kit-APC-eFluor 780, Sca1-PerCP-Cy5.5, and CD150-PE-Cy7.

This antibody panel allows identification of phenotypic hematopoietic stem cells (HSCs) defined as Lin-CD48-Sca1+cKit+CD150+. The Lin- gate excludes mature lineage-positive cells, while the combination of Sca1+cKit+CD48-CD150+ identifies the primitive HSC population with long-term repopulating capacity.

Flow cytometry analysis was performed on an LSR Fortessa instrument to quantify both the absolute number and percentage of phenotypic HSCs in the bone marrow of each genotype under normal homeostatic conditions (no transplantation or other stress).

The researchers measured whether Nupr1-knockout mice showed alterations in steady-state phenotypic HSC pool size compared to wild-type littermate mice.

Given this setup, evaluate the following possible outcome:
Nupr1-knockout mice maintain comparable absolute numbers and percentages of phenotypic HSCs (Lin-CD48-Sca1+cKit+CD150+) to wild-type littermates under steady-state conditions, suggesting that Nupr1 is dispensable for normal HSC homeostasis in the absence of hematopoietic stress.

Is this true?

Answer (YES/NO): YES